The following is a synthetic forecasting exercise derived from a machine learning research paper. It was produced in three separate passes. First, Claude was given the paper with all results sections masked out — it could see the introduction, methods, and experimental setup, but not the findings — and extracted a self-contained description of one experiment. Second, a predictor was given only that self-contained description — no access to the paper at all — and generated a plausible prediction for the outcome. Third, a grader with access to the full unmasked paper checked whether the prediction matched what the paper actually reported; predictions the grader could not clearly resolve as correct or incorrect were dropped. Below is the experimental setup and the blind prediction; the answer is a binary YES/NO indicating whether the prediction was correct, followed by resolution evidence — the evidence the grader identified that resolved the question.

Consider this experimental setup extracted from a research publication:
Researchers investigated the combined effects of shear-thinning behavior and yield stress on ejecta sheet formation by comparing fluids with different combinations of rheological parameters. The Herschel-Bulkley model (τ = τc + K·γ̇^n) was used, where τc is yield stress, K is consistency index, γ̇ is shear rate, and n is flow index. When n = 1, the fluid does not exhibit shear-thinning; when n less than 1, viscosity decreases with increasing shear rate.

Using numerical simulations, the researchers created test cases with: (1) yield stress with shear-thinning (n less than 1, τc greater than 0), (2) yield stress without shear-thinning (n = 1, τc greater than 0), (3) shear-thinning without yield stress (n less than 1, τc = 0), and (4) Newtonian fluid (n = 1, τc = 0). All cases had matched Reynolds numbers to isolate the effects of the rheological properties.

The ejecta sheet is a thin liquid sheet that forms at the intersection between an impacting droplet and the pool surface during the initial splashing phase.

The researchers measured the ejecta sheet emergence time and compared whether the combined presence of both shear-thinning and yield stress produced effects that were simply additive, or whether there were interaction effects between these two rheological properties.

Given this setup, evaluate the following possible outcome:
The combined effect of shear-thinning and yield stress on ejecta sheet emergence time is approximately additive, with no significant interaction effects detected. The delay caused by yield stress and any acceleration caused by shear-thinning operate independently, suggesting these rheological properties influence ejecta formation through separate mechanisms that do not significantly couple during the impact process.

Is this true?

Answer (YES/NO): NO